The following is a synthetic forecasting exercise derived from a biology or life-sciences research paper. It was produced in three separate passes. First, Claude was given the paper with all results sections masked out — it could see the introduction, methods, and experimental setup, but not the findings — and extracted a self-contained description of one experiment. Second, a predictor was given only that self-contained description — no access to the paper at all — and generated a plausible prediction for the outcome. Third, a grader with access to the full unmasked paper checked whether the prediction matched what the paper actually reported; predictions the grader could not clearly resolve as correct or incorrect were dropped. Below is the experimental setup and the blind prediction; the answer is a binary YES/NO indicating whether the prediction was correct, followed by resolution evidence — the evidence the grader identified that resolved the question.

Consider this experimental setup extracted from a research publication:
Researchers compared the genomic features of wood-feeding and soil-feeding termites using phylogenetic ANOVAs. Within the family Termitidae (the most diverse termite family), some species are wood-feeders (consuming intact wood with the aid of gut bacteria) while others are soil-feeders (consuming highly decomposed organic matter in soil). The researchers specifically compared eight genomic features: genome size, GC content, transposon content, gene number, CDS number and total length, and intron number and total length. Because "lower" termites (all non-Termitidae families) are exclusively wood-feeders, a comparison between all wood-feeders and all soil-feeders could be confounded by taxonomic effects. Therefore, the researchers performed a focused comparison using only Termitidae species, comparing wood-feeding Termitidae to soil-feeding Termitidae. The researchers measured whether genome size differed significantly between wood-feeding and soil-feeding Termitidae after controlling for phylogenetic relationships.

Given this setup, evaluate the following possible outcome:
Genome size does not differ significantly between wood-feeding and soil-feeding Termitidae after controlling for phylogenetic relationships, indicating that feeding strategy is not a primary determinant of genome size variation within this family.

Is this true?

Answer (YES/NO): YES